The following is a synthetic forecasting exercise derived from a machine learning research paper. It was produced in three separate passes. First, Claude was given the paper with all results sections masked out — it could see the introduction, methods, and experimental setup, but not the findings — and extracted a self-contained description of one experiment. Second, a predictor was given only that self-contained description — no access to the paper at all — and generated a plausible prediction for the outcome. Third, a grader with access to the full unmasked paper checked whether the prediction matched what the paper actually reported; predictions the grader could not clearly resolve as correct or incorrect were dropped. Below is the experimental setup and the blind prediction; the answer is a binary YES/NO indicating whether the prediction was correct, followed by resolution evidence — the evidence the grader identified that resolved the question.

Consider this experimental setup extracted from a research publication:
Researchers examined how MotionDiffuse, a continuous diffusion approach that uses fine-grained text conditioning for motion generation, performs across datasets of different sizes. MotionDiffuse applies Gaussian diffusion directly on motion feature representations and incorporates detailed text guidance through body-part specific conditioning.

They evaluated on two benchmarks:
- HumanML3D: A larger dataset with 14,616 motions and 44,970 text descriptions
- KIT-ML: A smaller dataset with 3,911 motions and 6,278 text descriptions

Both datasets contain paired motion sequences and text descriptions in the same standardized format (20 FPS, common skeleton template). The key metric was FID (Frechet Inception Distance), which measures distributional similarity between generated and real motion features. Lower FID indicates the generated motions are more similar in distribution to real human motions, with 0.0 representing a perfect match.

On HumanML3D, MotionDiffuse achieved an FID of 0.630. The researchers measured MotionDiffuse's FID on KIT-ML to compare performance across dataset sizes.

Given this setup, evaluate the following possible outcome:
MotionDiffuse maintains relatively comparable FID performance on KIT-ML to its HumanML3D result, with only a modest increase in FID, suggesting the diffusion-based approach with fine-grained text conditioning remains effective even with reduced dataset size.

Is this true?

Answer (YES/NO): NO